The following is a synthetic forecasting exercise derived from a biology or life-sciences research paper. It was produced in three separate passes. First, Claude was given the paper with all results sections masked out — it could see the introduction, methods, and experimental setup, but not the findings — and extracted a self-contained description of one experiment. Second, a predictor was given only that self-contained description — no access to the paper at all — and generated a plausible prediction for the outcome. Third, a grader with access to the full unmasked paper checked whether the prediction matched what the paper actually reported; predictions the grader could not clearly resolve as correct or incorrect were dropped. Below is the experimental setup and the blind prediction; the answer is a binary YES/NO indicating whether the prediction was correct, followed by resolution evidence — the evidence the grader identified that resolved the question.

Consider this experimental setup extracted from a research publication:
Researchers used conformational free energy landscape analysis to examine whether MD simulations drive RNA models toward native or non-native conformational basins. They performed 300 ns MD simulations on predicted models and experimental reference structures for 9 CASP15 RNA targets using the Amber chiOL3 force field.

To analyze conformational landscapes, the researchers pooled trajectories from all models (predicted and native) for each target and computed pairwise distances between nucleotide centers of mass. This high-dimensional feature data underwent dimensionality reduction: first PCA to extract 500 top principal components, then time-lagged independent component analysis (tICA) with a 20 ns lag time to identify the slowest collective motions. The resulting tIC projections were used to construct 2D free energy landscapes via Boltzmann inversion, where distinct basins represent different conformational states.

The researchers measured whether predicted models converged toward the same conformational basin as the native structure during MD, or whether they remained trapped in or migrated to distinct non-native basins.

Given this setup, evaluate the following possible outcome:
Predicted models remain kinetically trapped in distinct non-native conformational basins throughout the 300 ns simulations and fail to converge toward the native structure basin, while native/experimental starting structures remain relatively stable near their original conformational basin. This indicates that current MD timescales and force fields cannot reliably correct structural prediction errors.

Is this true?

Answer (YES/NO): NO